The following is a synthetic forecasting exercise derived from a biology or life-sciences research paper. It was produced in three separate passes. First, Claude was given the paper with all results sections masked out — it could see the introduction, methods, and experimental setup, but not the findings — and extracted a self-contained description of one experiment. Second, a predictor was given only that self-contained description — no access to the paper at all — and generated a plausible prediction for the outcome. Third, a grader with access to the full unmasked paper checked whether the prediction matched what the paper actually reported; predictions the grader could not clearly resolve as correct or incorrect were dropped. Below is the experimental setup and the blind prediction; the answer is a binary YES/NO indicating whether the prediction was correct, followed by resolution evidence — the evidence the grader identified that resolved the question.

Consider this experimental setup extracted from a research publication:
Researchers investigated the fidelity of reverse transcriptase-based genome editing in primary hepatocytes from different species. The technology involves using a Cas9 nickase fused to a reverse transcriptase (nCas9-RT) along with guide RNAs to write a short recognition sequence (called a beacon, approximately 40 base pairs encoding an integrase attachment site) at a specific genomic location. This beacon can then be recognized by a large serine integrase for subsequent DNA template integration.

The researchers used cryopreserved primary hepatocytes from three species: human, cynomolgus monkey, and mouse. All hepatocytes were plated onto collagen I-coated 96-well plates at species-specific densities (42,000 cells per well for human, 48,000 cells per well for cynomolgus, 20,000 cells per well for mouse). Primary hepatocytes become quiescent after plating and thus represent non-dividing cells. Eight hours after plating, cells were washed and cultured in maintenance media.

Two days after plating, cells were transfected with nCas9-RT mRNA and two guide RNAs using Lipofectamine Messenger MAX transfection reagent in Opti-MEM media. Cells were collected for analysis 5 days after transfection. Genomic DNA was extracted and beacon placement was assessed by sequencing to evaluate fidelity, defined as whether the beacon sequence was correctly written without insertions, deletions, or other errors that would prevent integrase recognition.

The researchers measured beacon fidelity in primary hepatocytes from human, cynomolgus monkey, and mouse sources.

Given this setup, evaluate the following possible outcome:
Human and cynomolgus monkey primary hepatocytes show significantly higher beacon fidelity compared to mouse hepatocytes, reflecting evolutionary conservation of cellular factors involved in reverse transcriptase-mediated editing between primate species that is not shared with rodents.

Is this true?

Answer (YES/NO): YES